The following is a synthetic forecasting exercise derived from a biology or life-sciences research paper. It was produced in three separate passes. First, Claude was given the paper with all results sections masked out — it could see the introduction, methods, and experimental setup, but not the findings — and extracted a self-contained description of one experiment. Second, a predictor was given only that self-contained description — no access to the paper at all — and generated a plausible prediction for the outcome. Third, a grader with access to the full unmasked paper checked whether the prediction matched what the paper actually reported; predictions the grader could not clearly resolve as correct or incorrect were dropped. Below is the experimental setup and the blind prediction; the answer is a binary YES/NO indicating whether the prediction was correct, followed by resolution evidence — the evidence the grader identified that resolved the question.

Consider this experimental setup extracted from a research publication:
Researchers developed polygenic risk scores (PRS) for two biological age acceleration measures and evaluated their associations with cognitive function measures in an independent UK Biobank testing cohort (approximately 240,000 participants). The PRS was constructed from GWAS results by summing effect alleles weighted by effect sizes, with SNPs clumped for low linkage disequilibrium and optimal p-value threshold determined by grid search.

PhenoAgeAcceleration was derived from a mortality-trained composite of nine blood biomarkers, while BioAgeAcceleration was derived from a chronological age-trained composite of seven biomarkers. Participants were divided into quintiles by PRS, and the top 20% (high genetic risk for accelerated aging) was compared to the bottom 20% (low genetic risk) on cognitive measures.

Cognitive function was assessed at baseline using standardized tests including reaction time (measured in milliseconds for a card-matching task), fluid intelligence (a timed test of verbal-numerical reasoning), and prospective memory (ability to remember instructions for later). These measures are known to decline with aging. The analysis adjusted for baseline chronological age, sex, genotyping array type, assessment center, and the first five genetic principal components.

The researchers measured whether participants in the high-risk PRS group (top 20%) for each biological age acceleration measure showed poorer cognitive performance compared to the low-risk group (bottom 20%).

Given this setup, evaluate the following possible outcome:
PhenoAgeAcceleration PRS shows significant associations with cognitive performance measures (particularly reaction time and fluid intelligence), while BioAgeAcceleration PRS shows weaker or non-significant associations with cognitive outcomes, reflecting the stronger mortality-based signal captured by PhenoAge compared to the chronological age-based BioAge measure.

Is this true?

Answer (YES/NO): NO